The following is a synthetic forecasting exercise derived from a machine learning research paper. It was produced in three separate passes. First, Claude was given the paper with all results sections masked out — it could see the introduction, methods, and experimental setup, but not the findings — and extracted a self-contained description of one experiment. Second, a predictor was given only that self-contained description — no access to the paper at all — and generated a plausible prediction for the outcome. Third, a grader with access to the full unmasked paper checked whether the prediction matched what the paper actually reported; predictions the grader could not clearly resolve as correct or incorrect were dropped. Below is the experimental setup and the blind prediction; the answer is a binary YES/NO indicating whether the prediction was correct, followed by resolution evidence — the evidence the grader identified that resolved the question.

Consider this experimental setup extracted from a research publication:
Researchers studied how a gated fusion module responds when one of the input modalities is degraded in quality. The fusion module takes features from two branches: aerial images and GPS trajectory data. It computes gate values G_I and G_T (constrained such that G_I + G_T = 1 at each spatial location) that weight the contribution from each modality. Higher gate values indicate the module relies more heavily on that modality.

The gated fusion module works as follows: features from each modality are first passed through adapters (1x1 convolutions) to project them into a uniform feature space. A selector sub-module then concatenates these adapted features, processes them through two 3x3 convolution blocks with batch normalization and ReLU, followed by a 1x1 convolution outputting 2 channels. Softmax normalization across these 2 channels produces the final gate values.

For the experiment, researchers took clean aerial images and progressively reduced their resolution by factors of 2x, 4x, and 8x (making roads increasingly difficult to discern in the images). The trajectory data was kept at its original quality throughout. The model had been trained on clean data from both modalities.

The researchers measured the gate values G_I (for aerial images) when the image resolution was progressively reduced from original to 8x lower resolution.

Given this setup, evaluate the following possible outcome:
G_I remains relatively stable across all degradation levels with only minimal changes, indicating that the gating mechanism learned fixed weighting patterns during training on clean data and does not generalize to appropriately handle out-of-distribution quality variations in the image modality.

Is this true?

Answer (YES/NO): NO